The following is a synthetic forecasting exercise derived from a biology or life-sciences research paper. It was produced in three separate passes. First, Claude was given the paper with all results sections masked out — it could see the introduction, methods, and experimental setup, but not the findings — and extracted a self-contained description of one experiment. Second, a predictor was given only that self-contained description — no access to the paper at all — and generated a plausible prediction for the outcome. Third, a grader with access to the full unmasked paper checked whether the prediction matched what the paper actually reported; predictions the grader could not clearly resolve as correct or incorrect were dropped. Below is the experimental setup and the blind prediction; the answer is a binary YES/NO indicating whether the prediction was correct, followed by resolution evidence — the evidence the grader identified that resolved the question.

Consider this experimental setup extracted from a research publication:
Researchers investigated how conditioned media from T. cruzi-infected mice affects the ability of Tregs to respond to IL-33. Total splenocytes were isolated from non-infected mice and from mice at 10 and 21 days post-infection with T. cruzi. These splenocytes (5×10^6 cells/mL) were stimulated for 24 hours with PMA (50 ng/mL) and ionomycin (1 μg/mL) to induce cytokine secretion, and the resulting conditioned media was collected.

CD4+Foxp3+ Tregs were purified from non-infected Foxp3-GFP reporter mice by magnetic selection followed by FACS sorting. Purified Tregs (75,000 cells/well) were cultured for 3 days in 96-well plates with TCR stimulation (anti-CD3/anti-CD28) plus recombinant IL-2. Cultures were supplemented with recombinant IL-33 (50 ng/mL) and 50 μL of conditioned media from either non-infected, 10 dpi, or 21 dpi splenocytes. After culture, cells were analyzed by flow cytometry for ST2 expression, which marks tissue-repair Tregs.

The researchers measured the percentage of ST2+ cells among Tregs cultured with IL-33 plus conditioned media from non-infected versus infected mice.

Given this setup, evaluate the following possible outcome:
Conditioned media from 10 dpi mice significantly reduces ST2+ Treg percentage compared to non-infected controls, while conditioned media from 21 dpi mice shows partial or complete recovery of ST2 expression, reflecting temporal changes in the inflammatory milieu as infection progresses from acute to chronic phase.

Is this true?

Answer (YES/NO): NO